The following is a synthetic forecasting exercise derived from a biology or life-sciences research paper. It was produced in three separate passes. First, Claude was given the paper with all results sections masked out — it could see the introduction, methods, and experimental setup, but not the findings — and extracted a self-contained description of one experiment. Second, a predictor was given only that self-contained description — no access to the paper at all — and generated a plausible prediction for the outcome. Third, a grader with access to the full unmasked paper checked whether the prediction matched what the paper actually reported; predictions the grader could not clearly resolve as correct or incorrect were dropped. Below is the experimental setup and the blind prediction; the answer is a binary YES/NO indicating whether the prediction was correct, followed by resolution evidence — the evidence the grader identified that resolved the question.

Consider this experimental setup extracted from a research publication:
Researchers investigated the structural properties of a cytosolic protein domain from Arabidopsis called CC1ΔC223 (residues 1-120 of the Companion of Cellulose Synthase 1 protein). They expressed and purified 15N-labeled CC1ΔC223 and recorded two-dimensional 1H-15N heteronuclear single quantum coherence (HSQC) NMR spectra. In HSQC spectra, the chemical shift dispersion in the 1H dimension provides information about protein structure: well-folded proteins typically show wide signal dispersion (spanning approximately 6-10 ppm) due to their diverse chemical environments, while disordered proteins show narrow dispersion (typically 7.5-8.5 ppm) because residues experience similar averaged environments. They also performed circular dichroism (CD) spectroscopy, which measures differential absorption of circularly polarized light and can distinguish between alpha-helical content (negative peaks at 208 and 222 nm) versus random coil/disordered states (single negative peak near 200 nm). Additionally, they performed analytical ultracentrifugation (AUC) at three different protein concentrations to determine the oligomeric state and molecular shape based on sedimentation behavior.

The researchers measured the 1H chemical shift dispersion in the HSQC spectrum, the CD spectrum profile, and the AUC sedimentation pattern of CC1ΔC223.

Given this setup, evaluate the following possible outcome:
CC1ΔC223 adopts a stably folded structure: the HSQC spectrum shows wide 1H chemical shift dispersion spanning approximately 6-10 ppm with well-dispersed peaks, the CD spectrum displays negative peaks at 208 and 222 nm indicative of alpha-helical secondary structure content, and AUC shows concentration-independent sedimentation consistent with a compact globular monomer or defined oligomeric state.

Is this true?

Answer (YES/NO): NO